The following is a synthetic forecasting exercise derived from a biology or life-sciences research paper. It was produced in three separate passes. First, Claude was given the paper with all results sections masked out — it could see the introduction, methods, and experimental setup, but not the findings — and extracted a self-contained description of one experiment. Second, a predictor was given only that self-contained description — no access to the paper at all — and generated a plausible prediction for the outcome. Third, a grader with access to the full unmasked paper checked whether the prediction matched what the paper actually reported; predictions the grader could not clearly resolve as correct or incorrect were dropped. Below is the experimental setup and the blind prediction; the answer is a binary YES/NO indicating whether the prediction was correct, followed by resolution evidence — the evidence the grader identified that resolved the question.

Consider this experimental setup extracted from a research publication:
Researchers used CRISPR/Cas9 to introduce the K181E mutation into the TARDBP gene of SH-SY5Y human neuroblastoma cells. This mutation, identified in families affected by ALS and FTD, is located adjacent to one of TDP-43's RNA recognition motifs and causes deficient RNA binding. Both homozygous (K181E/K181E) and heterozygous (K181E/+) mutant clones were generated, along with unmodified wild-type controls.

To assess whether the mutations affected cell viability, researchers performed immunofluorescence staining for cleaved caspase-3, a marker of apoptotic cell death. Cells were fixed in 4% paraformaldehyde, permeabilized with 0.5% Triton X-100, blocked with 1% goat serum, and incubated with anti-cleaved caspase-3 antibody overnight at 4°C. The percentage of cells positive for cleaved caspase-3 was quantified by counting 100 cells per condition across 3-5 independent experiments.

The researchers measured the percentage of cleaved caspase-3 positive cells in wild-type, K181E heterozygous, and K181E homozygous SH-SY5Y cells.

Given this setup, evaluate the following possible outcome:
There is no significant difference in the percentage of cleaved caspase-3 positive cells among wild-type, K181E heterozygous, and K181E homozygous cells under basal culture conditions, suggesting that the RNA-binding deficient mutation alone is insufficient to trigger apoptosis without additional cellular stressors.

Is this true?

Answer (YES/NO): NO